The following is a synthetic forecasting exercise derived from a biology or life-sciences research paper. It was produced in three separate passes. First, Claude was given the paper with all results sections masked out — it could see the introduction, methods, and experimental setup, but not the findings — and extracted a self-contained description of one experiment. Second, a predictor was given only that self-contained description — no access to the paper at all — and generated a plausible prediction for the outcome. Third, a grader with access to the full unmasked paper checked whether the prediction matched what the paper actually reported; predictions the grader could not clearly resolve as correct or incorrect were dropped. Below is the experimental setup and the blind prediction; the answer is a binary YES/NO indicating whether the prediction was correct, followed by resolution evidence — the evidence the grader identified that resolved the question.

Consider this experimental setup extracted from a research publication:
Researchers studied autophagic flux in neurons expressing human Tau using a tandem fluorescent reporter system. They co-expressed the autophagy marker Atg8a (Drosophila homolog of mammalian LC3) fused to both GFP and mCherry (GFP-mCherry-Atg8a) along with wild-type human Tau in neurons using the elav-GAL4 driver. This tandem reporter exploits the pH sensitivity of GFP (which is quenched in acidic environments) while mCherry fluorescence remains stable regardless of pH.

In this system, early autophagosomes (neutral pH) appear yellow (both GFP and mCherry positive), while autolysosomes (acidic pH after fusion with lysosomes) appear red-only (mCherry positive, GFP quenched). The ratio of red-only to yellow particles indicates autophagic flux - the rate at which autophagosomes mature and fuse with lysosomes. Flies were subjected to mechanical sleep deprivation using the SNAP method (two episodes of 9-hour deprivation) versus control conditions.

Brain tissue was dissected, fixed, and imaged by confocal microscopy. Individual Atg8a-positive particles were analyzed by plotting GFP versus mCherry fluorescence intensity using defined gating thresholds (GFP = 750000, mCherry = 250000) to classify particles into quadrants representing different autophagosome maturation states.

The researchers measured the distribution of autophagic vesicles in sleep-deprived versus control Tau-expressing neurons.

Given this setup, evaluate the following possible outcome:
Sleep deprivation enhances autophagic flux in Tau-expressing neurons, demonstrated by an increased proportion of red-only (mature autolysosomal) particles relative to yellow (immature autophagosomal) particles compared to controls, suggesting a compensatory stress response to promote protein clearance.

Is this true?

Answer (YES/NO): NO